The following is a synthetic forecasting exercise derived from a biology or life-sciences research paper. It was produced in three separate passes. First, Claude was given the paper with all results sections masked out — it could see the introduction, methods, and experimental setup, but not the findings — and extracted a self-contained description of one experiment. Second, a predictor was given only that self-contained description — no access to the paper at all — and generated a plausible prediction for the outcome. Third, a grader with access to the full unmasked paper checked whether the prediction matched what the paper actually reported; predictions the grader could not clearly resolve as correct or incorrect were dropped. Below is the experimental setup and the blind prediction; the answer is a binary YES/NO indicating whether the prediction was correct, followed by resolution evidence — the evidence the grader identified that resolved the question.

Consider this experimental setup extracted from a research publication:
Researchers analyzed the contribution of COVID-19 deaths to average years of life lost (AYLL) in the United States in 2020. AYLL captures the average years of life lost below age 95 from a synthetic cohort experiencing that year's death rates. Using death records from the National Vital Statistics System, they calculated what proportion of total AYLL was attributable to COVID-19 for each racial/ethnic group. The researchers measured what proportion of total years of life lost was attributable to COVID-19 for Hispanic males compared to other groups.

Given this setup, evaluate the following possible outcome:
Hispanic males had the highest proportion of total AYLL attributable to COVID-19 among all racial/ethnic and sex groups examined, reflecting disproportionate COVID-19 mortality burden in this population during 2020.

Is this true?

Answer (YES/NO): YES